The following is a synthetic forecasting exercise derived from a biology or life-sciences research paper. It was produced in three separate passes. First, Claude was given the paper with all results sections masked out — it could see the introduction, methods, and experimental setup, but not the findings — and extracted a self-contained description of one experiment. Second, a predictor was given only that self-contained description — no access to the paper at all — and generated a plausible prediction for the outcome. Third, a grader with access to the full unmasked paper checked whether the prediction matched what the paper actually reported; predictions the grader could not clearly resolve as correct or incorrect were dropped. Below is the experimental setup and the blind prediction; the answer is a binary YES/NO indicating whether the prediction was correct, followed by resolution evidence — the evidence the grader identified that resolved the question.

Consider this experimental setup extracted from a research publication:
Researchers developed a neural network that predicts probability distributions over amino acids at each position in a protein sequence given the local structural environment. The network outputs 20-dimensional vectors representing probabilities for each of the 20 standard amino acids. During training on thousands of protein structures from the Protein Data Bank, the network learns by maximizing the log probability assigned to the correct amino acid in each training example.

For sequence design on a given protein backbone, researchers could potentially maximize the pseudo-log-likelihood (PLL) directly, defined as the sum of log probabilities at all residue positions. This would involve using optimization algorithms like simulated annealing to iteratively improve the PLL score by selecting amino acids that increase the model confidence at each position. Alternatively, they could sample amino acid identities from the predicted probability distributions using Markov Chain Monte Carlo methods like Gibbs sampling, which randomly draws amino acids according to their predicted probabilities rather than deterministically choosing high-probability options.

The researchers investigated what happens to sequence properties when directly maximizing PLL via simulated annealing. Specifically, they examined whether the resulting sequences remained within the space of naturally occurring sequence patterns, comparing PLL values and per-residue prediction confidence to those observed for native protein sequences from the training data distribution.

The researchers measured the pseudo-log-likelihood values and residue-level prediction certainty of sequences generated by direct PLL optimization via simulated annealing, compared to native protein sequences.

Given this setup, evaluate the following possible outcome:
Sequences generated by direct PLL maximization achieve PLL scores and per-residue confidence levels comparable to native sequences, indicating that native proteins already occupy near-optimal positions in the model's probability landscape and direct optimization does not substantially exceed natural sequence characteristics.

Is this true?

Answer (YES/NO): NO